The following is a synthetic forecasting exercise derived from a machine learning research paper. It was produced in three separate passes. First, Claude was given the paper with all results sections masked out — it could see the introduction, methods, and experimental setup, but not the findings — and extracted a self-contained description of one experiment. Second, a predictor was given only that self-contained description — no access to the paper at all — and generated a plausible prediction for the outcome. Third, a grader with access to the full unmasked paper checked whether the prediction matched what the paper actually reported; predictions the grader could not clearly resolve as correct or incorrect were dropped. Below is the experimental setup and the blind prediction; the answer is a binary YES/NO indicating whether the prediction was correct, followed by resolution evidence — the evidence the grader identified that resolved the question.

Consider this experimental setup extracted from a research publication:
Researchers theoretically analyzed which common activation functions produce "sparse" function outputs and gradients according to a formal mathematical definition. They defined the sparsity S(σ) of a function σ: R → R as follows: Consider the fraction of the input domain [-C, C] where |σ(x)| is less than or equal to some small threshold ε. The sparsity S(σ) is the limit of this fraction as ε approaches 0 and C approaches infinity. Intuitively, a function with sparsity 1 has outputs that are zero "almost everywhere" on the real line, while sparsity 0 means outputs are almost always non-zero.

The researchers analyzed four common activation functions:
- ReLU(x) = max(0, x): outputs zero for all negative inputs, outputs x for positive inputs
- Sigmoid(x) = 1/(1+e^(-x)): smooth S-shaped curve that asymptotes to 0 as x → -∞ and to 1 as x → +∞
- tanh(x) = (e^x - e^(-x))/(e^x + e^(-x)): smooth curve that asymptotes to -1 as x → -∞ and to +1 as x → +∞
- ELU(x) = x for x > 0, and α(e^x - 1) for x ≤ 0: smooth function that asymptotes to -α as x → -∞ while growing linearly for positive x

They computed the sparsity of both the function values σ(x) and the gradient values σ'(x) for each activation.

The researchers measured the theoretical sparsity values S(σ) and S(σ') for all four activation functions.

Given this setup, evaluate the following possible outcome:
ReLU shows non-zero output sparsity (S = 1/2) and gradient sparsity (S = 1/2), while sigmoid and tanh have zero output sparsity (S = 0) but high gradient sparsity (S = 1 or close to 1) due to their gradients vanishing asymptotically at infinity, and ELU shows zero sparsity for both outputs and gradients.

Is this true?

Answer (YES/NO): NO